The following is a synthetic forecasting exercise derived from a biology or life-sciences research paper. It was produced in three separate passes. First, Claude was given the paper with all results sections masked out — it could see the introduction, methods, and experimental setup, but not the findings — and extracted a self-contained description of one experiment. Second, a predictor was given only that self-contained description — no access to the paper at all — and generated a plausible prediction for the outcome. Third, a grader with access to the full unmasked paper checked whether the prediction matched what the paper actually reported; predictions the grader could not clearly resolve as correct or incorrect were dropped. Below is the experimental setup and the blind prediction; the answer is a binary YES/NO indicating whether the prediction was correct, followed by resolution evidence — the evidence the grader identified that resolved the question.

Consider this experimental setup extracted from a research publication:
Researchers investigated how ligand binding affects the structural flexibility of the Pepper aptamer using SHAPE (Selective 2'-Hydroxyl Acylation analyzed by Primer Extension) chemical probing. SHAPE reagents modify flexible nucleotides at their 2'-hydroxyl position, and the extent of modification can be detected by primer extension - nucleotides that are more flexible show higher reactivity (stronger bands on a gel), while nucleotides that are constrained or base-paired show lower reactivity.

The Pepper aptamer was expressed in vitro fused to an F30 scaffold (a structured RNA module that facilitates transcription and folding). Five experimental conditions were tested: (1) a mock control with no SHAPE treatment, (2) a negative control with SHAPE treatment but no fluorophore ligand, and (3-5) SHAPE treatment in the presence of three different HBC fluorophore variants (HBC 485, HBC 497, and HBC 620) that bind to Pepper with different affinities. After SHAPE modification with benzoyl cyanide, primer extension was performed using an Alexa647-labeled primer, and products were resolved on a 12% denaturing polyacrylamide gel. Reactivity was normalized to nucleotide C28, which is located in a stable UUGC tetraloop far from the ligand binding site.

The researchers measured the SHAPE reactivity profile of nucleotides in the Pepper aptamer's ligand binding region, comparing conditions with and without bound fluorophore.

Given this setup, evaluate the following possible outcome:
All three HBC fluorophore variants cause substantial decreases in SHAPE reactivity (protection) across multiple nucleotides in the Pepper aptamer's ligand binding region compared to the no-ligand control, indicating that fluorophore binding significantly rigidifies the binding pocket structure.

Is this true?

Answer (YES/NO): YES